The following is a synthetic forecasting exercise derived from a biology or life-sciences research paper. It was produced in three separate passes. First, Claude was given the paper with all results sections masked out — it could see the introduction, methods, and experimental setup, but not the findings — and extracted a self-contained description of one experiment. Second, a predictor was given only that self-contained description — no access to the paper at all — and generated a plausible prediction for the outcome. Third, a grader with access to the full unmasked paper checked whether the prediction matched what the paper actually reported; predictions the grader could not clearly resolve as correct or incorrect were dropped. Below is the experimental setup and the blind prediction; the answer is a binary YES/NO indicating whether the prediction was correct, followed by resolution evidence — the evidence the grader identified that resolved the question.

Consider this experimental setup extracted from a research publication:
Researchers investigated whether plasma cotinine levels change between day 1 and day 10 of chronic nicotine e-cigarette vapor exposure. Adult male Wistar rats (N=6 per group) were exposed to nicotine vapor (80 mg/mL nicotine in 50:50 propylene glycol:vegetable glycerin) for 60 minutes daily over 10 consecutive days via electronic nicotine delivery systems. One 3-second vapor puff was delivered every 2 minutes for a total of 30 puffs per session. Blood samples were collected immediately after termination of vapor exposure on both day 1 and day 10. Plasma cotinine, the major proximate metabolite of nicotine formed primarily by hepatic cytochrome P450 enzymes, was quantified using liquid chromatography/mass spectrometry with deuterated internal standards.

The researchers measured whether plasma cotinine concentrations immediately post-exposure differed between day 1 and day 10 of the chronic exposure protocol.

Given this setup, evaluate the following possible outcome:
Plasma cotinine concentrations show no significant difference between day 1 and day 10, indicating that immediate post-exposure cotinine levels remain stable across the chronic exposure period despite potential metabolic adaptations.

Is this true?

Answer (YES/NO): NO